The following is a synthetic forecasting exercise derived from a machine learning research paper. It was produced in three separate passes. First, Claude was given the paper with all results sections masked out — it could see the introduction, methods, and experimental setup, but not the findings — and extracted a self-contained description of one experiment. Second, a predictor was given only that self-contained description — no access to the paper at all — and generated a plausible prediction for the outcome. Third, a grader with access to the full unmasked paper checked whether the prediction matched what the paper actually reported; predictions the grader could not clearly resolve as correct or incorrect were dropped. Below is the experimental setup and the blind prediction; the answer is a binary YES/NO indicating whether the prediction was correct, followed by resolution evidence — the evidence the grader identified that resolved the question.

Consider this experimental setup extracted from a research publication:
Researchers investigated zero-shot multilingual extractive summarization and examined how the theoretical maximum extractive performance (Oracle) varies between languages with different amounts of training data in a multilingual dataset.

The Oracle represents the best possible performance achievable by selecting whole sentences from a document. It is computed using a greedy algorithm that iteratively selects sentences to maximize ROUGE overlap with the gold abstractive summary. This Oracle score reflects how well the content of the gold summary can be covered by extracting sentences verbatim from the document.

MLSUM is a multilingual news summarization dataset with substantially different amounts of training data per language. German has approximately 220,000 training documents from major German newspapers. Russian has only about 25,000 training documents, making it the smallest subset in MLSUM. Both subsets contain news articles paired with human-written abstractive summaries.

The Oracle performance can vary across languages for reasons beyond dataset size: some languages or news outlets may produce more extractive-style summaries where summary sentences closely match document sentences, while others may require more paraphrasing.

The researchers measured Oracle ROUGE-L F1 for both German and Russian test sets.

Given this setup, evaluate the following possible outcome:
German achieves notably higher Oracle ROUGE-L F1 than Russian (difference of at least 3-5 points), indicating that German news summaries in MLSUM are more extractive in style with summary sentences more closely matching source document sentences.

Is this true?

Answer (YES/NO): YES